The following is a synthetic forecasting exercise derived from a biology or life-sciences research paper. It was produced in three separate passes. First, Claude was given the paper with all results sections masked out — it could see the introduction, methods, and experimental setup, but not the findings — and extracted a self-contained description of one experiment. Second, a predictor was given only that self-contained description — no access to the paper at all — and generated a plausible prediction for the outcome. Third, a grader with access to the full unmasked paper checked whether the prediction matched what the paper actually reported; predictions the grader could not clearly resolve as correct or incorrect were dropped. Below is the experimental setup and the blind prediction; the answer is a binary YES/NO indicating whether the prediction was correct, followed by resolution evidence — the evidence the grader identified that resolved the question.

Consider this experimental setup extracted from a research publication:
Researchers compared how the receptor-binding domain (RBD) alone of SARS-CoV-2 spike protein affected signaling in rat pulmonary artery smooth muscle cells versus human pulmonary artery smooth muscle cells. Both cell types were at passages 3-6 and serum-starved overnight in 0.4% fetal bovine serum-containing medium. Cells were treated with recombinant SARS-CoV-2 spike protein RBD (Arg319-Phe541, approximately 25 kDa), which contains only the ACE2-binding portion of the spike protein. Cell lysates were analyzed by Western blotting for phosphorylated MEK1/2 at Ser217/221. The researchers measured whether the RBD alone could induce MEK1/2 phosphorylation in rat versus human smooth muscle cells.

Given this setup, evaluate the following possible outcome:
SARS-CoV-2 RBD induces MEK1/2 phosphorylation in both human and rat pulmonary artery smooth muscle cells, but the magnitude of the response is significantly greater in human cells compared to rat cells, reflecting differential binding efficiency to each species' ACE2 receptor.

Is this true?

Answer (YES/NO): NO